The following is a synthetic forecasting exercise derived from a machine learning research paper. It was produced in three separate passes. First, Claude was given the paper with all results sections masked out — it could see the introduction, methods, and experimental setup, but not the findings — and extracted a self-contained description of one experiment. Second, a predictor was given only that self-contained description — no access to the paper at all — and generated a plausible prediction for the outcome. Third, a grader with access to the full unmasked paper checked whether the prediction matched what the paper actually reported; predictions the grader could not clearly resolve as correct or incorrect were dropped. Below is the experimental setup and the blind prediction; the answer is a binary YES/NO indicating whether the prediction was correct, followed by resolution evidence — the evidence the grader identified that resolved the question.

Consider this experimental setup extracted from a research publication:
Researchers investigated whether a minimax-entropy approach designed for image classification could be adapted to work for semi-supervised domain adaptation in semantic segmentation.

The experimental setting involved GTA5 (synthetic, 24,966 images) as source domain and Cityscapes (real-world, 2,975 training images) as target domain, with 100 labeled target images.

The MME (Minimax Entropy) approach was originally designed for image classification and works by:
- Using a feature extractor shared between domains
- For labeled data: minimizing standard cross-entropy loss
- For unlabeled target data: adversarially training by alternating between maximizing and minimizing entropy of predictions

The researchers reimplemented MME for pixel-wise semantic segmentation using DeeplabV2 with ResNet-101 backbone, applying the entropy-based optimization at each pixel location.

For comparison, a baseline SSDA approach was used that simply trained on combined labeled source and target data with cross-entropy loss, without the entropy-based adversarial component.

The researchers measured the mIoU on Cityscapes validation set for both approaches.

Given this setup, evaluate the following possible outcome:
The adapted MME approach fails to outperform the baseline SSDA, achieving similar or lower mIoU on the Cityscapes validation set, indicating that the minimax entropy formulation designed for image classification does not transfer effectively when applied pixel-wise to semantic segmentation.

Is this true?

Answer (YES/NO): YES